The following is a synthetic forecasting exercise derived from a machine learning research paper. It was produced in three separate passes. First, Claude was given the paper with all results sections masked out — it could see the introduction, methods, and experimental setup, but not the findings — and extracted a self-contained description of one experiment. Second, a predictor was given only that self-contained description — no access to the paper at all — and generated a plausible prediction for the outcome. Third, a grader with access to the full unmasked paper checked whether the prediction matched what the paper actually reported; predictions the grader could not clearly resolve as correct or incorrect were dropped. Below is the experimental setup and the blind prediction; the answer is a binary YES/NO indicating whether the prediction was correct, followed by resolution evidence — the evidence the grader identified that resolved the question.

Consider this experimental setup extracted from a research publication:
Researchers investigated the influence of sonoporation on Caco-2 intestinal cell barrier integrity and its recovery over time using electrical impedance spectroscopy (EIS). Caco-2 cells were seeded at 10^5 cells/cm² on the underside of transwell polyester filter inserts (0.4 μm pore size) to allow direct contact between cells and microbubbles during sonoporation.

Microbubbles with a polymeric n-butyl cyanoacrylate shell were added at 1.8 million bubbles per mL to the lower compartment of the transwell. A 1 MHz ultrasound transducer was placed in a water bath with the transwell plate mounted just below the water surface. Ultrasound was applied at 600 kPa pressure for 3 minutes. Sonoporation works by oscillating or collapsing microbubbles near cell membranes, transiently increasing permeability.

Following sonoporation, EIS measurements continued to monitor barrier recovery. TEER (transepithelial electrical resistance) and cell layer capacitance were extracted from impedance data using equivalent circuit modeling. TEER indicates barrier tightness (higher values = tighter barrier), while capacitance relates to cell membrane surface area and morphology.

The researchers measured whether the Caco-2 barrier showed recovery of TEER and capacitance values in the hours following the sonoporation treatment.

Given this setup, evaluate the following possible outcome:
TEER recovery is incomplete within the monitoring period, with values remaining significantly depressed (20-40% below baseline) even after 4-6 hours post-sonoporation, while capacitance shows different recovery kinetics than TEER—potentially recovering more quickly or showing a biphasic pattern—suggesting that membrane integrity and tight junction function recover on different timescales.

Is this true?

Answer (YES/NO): NO